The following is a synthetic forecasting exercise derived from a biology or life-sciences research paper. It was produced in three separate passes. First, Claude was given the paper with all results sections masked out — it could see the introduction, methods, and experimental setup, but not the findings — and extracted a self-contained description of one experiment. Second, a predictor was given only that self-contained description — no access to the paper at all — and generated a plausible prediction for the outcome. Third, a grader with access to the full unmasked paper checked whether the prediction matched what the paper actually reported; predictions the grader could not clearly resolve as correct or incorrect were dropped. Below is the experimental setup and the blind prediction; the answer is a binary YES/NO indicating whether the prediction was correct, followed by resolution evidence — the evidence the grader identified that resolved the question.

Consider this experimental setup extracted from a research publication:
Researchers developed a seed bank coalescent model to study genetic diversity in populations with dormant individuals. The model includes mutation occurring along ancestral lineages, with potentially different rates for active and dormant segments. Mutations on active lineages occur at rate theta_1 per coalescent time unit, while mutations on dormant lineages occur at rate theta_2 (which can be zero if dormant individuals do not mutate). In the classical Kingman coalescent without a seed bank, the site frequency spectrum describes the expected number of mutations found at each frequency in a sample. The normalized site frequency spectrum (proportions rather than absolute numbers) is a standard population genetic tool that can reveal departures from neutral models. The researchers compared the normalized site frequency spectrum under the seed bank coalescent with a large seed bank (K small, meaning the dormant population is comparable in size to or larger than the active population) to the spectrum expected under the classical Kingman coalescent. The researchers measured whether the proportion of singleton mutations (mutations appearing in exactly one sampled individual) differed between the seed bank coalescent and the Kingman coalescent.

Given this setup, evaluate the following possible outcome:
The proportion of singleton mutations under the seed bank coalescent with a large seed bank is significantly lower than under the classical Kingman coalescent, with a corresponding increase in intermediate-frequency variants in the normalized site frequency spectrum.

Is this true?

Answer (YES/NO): NO